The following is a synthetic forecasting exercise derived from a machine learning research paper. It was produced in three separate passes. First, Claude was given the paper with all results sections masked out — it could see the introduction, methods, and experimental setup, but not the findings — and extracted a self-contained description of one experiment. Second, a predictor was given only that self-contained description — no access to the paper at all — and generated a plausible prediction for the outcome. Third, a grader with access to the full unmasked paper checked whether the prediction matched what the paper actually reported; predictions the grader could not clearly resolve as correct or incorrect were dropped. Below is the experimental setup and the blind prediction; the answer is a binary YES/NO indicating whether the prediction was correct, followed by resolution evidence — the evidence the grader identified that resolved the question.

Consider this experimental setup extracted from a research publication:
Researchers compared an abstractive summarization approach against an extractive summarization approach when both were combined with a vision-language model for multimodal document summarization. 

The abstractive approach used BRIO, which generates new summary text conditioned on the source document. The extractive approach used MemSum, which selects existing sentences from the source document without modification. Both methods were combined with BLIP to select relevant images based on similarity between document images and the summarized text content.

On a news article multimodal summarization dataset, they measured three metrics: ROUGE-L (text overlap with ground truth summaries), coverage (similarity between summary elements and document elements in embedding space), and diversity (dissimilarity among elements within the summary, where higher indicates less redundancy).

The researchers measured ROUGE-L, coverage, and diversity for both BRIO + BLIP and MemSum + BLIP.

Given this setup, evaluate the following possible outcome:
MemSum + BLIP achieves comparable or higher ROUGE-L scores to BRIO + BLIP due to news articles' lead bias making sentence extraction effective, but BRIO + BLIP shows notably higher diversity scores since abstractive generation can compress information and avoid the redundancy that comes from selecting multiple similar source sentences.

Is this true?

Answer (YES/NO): NO